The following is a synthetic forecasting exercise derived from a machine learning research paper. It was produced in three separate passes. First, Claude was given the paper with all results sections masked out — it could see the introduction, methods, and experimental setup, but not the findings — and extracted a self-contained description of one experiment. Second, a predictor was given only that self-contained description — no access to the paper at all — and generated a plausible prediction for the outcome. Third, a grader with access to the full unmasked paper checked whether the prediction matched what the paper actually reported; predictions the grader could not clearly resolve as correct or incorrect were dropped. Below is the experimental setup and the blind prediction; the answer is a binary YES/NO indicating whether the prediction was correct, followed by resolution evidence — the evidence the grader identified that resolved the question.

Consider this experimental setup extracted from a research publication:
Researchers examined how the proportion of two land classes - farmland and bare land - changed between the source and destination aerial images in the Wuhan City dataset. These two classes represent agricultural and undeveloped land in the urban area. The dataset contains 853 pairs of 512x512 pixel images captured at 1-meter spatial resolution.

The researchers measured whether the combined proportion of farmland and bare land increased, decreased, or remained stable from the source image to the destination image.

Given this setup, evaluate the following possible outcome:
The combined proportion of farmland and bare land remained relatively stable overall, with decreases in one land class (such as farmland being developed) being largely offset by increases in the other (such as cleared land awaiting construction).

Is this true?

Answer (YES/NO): NO